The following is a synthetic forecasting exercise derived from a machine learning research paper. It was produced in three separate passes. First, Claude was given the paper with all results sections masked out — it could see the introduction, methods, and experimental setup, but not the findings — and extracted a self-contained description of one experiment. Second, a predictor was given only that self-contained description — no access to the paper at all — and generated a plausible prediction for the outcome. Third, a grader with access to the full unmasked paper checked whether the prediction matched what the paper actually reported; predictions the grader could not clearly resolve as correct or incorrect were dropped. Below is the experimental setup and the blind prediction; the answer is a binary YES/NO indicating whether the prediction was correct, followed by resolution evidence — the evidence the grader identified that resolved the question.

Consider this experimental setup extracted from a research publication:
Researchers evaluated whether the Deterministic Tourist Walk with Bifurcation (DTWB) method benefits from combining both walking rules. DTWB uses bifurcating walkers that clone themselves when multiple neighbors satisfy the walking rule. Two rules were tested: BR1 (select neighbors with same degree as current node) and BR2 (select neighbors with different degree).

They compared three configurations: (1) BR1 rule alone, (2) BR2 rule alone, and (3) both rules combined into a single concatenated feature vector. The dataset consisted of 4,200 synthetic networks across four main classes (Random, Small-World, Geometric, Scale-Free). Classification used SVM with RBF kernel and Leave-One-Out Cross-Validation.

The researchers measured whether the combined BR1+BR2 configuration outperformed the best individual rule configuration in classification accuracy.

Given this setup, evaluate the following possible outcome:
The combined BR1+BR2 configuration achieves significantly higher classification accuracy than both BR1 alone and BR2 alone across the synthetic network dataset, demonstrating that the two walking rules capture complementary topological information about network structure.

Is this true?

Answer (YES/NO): YES